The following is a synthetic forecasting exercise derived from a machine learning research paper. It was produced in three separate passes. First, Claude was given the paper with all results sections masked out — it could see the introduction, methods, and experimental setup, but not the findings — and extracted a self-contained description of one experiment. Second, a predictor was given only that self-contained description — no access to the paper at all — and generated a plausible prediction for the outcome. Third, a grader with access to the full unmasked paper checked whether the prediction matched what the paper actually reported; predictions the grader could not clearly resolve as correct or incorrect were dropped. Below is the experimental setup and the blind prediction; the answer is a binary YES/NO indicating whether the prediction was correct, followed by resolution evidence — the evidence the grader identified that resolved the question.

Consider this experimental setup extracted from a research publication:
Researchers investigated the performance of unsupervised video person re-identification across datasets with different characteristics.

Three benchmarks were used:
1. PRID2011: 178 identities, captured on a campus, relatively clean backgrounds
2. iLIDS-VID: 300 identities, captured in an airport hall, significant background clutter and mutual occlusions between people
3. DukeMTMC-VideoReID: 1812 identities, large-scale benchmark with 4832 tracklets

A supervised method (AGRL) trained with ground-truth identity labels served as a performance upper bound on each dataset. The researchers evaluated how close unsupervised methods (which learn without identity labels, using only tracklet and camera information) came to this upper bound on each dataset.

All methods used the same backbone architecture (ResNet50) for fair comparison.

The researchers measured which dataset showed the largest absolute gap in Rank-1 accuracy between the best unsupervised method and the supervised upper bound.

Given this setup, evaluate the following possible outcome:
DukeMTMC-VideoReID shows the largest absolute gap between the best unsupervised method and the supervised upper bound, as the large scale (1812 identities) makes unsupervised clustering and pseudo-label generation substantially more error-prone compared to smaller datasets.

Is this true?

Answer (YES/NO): NO